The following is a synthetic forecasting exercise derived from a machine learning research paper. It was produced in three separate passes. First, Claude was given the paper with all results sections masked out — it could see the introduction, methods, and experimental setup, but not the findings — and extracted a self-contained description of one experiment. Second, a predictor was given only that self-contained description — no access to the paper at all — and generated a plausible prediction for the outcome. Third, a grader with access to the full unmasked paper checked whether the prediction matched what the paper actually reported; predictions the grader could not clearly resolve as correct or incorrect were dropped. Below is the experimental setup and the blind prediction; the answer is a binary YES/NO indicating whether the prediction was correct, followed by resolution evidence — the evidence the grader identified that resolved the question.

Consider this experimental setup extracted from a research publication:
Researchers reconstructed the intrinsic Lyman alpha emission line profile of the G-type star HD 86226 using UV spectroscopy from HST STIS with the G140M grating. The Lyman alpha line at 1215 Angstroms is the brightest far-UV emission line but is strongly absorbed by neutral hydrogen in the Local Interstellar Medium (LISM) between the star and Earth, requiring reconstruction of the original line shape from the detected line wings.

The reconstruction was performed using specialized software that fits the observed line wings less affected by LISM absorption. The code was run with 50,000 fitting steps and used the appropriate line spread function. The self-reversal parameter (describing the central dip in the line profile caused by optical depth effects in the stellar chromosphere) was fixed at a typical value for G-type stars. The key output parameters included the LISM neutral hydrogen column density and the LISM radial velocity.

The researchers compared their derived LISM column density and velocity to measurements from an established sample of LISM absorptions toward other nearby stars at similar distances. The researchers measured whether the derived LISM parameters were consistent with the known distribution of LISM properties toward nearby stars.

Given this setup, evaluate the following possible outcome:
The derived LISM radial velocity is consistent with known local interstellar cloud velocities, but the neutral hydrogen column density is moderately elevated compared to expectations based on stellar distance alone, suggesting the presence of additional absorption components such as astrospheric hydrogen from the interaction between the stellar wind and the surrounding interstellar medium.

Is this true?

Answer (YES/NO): NO